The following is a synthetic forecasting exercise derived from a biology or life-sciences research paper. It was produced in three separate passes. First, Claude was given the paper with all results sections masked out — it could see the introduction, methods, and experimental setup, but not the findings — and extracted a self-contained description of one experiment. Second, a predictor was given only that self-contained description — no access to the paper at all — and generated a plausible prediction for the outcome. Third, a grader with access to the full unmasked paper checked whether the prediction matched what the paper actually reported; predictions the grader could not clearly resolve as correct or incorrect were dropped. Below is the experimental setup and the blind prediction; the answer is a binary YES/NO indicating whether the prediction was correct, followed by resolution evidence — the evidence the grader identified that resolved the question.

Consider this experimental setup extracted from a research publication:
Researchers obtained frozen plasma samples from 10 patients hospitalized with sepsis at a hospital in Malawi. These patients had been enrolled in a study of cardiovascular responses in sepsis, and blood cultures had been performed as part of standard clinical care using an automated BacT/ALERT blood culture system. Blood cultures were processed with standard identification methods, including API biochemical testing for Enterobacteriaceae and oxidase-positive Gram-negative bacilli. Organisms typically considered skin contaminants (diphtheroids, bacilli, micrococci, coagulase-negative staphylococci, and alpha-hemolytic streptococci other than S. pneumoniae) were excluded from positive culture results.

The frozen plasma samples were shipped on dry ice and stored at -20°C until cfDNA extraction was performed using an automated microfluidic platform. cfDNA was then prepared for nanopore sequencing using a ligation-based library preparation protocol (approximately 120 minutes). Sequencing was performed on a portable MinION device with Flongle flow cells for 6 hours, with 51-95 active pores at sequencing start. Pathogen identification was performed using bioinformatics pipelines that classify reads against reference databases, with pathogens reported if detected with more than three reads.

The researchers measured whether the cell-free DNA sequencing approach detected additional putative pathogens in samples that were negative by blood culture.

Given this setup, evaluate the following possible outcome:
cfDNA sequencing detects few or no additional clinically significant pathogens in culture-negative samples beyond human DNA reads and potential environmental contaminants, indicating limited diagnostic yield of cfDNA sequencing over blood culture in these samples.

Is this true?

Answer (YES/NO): NO